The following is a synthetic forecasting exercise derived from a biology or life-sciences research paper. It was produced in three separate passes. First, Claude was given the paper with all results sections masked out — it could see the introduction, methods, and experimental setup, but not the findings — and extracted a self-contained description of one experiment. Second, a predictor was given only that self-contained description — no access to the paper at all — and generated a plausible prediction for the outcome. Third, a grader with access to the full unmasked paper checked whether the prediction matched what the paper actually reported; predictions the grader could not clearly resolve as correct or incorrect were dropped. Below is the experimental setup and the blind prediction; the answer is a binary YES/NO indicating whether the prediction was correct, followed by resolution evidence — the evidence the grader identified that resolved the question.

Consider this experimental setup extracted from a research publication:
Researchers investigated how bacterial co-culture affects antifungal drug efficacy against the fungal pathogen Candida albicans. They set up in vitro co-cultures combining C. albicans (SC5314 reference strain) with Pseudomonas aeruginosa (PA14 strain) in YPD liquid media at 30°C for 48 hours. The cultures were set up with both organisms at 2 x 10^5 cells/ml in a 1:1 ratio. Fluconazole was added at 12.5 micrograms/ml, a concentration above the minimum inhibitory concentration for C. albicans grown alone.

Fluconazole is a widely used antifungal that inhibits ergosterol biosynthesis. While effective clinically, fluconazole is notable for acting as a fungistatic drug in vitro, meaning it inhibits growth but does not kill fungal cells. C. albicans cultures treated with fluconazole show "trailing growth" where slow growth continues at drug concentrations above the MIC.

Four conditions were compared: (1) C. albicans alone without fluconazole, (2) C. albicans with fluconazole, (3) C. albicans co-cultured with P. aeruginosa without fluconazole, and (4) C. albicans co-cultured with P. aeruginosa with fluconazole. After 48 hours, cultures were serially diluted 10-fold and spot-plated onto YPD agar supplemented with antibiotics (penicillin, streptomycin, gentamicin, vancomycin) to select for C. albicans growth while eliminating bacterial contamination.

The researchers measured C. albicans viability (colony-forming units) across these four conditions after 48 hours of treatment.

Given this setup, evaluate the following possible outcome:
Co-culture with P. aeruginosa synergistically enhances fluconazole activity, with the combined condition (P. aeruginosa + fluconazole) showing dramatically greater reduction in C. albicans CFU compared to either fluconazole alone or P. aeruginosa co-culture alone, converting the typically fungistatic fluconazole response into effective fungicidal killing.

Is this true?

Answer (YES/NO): YES